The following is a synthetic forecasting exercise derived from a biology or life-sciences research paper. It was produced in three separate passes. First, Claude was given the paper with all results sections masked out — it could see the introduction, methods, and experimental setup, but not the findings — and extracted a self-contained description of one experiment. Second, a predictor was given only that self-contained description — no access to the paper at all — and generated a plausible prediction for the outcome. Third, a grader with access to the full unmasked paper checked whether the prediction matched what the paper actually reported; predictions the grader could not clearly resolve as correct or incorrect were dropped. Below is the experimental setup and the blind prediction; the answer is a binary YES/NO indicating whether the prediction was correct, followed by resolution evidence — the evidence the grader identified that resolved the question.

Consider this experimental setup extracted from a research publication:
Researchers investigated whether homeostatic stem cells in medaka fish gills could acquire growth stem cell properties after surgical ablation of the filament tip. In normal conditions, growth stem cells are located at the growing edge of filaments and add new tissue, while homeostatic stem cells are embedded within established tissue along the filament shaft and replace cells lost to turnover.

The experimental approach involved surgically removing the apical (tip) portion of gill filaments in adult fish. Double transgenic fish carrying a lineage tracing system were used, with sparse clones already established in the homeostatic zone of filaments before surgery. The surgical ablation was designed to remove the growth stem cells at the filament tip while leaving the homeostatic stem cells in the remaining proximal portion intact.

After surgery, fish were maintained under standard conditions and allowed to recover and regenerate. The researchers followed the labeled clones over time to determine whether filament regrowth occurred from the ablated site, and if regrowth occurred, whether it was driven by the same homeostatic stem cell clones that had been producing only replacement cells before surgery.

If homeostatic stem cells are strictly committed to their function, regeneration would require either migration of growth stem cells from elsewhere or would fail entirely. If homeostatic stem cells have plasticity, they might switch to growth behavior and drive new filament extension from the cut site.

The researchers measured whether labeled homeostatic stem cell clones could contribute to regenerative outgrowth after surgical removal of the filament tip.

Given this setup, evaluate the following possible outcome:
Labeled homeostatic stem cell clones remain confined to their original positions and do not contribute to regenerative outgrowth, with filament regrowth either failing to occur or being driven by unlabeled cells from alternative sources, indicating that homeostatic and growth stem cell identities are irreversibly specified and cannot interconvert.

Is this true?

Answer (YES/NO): NO